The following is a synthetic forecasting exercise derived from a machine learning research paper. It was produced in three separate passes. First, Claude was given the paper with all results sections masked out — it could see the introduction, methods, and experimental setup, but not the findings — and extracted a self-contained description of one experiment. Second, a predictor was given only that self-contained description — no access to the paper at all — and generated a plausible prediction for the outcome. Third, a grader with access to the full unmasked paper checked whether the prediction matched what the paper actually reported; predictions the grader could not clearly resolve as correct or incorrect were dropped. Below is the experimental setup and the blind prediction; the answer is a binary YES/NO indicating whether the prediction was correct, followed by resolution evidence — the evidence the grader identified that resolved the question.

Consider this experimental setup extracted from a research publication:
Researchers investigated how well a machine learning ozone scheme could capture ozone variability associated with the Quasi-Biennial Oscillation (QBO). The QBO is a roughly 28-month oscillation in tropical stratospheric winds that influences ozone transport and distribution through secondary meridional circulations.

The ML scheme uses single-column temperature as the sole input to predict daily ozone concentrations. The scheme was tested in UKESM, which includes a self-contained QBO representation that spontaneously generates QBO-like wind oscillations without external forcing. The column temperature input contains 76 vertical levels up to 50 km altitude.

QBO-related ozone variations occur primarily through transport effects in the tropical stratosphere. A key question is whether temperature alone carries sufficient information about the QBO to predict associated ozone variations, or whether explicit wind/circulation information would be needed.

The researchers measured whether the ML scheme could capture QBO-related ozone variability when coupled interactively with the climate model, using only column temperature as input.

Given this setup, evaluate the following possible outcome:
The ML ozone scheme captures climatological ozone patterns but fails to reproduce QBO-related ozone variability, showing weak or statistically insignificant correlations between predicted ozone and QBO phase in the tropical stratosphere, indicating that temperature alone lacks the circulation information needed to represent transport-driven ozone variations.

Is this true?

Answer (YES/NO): NO